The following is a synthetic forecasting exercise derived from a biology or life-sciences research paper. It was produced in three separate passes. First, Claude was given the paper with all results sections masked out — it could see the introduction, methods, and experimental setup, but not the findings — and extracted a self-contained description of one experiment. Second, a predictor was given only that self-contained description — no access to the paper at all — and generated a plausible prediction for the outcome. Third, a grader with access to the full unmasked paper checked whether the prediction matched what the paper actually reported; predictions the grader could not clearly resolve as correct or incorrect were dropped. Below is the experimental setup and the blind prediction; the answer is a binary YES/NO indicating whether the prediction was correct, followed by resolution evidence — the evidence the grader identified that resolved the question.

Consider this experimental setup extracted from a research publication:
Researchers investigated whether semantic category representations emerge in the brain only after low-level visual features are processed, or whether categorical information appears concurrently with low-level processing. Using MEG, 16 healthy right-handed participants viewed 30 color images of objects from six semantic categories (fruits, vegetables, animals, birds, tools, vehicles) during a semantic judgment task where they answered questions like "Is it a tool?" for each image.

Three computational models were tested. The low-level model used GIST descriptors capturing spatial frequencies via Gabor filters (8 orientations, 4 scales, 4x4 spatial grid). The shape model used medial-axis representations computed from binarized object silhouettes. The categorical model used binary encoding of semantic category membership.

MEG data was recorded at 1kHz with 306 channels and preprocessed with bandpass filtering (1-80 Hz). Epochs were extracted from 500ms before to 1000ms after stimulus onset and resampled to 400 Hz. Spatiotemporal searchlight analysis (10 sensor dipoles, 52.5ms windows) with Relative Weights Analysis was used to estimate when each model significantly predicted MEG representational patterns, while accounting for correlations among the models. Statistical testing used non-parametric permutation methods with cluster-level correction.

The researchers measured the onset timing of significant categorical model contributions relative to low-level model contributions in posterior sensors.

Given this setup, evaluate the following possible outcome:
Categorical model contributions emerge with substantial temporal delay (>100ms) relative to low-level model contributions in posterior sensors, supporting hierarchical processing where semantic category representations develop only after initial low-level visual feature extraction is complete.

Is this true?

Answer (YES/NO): NO